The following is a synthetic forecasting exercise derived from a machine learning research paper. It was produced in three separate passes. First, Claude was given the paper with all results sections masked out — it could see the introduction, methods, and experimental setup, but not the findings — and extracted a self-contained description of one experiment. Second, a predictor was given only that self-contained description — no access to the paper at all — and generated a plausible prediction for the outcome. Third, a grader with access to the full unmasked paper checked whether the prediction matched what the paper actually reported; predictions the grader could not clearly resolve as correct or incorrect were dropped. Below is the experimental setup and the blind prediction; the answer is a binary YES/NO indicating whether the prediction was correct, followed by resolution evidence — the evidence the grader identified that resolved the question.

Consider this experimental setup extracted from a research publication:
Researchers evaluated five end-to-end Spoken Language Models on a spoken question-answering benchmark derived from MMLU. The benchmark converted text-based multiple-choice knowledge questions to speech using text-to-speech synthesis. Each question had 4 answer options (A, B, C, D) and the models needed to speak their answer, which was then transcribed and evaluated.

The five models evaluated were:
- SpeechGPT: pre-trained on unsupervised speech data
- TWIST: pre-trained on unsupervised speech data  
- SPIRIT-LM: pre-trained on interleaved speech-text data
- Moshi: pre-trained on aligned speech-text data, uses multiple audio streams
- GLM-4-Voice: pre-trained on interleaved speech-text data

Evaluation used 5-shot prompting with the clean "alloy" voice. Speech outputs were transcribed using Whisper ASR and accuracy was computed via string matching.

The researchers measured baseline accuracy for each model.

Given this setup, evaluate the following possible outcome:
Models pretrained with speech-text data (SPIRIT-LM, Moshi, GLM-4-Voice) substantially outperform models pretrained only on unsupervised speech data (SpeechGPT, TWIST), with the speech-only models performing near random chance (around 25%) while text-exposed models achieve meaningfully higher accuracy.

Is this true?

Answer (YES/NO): NO